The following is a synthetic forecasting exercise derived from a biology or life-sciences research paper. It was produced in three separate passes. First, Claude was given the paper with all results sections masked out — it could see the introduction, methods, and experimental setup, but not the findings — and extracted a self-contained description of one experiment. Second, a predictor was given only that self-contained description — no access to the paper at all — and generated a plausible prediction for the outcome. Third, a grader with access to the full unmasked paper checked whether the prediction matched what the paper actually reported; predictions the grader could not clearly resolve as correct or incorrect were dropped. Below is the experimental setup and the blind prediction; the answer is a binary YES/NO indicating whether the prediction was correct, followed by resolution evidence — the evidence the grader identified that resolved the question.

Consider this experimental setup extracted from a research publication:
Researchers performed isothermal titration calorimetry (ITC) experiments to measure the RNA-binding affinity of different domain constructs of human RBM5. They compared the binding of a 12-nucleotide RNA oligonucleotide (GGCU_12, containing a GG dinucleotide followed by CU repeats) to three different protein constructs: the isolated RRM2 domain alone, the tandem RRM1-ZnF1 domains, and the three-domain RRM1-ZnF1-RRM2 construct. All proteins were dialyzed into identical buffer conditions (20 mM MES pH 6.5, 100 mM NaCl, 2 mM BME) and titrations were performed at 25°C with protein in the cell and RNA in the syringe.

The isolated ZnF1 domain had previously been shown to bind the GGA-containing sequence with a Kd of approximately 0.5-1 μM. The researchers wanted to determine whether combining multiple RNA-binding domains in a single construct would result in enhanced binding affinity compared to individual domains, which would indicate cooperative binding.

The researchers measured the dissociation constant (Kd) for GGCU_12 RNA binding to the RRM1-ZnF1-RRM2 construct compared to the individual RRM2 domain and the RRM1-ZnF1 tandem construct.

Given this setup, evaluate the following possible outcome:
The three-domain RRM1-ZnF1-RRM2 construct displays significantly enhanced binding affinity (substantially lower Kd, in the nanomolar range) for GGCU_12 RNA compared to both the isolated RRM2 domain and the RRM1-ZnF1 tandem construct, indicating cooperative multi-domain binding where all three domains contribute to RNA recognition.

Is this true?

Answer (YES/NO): NO